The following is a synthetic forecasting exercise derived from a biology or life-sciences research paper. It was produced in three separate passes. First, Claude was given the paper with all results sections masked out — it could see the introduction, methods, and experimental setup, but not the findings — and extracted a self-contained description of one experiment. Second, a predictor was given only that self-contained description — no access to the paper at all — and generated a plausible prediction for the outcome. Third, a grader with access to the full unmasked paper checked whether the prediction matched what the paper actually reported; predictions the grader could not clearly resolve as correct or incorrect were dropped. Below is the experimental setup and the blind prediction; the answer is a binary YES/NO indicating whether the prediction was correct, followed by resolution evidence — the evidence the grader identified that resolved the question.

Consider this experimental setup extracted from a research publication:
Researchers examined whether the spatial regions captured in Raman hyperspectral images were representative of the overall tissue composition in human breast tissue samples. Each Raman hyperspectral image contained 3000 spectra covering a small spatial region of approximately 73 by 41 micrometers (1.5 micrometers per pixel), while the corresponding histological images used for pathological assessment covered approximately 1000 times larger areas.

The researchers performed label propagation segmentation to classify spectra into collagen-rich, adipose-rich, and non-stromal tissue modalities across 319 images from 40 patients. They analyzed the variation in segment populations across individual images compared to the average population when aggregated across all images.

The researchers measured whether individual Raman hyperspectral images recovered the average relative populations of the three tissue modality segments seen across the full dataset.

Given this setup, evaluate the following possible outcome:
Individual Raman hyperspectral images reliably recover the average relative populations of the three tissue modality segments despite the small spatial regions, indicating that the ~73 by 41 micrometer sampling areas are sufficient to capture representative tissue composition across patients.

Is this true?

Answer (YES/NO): NO